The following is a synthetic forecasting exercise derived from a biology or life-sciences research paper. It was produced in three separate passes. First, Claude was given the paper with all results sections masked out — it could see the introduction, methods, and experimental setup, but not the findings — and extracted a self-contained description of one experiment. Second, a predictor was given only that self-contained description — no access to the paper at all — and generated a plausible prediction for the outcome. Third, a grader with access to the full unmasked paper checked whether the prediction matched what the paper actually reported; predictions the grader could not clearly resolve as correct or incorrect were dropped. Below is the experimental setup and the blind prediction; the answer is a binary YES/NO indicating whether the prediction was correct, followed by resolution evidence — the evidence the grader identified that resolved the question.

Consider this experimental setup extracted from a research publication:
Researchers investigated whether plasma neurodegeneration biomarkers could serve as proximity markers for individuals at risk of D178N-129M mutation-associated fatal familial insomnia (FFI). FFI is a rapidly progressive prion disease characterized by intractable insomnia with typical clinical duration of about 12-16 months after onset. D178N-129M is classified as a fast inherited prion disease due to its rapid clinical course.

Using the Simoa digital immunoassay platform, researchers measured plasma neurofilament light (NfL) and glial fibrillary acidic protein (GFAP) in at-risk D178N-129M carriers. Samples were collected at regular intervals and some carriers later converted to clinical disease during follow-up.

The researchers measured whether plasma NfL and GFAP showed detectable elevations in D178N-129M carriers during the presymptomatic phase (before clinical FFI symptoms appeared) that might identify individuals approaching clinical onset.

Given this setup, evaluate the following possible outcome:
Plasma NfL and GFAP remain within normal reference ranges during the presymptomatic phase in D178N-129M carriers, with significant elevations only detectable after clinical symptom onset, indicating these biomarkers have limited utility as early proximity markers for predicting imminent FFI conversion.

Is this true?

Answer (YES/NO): NO